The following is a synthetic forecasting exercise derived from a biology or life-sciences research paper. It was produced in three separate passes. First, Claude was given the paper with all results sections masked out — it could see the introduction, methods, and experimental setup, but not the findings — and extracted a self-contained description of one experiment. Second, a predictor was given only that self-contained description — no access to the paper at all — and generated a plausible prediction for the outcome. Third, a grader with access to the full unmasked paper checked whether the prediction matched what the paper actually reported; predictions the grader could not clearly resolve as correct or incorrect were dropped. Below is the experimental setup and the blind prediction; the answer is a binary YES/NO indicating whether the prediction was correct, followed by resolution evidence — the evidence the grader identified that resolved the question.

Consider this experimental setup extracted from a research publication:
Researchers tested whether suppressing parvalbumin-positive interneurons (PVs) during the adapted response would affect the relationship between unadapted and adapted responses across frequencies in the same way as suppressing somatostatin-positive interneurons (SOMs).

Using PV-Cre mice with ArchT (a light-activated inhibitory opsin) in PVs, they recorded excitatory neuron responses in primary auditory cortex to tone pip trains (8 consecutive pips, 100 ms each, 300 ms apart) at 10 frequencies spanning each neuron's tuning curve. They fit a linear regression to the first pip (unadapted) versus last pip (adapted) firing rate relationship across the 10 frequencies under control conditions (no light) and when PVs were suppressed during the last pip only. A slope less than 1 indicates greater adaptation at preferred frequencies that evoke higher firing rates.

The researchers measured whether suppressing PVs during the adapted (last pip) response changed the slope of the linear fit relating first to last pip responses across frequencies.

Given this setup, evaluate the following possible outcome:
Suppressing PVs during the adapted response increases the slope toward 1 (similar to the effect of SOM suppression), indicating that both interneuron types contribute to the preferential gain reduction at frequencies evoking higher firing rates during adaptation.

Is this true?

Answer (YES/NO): NO